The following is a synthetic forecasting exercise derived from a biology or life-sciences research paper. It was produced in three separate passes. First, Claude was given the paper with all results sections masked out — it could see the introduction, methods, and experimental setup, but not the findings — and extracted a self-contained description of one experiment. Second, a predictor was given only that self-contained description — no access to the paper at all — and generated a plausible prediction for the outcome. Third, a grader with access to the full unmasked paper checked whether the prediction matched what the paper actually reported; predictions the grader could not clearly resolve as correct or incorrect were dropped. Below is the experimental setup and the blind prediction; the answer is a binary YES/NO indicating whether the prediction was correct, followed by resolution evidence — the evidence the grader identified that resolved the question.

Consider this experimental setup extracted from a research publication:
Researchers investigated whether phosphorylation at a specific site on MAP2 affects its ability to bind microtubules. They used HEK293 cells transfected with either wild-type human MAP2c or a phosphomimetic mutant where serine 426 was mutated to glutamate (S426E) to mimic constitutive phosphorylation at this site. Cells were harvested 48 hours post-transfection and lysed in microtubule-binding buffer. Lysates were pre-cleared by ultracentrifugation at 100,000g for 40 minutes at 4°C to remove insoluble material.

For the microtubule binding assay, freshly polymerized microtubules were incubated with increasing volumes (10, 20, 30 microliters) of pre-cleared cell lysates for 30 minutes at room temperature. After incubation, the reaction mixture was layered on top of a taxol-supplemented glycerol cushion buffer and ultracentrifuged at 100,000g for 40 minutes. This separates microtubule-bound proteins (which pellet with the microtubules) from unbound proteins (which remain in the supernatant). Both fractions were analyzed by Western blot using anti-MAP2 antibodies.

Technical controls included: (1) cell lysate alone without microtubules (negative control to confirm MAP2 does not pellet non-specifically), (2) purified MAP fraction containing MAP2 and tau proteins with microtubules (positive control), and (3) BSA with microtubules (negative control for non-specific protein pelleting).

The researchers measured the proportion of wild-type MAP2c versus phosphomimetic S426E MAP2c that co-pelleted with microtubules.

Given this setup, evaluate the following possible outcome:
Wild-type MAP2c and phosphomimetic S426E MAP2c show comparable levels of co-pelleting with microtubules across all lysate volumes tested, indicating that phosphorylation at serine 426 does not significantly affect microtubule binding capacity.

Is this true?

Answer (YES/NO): NO